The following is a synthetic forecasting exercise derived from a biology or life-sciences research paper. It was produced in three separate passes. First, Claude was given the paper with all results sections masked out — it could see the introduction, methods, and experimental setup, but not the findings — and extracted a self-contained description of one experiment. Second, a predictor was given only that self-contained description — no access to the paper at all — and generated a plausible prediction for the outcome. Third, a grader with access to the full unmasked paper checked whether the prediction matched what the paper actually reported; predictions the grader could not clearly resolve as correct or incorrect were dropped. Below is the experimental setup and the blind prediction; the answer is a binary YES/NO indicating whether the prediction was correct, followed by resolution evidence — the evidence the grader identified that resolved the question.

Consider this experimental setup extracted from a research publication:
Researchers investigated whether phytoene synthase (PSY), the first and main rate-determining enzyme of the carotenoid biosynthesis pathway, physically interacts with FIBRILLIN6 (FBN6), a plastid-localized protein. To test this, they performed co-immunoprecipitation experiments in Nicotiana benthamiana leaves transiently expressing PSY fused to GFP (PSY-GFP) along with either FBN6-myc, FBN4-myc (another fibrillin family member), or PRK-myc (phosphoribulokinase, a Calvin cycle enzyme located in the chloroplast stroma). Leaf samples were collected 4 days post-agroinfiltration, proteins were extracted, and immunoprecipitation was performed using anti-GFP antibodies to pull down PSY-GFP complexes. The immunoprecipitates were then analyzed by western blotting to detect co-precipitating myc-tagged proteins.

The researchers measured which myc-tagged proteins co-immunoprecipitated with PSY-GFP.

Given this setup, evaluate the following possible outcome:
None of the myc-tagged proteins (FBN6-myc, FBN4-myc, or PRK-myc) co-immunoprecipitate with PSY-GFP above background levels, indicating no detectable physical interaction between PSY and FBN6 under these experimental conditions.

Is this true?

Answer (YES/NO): NO